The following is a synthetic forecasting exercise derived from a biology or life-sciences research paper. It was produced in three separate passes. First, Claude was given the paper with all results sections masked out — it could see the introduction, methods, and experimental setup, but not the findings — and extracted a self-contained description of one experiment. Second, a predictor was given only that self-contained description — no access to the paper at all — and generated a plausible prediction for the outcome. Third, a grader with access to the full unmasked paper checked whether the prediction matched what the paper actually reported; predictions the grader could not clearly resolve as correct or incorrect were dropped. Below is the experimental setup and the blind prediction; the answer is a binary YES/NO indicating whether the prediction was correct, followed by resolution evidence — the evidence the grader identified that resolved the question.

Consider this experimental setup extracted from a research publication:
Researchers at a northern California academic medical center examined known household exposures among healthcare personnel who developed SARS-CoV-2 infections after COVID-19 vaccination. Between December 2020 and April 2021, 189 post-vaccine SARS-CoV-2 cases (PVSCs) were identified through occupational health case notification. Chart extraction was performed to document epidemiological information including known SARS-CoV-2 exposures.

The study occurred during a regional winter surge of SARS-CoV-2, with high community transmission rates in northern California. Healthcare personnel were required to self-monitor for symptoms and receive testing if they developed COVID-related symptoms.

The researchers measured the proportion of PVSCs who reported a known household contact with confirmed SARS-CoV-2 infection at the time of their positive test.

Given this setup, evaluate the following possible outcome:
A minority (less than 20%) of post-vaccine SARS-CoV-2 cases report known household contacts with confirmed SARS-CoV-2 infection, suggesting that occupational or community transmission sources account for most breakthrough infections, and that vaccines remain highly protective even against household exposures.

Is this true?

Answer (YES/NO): NO